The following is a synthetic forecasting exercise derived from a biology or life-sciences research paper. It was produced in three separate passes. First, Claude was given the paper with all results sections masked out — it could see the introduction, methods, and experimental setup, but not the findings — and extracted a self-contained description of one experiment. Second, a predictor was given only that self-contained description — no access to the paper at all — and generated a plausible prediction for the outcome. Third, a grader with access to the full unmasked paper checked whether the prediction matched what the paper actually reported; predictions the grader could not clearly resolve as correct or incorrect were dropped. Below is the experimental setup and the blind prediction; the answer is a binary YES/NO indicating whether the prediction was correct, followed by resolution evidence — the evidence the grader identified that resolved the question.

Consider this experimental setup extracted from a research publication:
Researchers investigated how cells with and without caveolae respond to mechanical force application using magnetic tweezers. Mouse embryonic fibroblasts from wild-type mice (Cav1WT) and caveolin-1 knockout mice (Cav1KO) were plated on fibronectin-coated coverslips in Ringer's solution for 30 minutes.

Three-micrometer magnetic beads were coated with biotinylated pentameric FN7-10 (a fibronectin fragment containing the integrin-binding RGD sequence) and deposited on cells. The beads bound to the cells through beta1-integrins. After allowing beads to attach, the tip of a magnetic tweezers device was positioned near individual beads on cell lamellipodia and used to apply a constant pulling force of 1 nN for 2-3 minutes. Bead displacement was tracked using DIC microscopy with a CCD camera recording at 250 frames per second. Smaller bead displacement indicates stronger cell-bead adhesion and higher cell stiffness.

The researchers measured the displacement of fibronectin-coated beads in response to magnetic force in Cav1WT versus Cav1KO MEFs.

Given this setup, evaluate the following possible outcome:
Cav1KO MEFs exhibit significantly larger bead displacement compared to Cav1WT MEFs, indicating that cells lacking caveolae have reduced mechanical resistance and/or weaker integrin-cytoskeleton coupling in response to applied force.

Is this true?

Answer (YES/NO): NO